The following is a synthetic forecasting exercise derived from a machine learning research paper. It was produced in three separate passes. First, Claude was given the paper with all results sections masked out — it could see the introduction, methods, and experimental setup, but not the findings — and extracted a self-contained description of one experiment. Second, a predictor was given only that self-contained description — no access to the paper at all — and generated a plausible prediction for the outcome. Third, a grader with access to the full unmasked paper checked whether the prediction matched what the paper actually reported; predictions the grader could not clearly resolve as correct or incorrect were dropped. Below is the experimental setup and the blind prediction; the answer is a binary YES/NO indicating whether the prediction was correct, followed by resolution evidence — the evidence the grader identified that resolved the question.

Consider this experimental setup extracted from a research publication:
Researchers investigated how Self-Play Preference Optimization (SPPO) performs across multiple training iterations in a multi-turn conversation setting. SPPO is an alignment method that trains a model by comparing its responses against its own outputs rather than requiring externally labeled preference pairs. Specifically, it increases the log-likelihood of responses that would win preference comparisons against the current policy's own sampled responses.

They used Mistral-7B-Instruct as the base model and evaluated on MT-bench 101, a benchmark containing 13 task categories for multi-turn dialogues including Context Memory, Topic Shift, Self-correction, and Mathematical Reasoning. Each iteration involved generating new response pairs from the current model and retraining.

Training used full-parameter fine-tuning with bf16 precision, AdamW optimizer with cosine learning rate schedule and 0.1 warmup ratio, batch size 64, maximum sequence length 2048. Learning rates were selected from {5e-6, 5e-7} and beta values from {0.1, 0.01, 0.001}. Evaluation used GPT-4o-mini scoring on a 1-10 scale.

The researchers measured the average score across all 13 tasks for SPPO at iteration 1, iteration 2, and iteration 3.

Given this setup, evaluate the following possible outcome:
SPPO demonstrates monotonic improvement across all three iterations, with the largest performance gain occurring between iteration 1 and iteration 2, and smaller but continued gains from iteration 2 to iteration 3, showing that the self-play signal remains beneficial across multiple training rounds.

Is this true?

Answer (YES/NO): YES